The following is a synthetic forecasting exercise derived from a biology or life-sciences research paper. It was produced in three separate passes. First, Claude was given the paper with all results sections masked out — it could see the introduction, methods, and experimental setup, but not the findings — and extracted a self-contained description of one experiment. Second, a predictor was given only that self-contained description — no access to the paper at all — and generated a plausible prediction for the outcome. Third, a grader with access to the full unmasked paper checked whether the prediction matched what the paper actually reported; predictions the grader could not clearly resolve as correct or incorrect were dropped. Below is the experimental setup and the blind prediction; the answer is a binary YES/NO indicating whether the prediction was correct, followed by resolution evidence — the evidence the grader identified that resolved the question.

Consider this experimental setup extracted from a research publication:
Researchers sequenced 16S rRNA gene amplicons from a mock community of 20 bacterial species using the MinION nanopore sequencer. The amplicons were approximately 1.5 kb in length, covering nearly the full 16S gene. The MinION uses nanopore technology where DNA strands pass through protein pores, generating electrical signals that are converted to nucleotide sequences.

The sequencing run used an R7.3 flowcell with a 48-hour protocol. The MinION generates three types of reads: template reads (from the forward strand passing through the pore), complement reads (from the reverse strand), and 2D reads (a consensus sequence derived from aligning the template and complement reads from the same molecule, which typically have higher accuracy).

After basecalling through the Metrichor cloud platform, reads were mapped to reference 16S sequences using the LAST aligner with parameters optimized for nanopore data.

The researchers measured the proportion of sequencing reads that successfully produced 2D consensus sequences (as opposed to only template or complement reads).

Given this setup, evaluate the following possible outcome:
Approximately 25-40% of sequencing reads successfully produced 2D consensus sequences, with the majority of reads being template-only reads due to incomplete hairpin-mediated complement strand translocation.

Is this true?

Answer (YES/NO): NO